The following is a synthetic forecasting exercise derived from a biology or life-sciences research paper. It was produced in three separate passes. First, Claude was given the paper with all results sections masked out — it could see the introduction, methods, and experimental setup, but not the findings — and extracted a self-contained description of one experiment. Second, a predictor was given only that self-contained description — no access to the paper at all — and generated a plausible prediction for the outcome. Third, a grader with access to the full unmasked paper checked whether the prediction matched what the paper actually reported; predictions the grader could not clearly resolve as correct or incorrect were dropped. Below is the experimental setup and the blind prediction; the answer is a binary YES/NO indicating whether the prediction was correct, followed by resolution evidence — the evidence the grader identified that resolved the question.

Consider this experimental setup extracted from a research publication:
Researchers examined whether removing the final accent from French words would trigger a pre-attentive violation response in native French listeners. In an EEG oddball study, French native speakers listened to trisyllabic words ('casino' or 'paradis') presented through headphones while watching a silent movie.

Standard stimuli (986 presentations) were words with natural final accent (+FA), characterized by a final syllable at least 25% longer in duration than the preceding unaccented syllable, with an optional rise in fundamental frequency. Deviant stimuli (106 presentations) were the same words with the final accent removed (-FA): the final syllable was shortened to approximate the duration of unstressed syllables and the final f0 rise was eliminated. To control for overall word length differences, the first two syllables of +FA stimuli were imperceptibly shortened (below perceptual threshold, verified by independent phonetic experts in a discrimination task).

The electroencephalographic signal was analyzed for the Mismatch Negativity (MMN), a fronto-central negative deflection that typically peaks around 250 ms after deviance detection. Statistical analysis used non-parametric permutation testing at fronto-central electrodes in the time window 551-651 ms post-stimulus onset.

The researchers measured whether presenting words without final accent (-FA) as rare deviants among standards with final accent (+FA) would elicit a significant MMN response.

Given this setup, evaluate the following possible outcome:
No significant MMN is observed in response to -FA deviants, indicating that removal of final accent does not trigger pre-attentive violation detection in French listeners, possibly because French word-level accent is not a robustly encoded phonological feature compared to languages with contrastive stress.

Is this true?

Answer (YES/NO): NO